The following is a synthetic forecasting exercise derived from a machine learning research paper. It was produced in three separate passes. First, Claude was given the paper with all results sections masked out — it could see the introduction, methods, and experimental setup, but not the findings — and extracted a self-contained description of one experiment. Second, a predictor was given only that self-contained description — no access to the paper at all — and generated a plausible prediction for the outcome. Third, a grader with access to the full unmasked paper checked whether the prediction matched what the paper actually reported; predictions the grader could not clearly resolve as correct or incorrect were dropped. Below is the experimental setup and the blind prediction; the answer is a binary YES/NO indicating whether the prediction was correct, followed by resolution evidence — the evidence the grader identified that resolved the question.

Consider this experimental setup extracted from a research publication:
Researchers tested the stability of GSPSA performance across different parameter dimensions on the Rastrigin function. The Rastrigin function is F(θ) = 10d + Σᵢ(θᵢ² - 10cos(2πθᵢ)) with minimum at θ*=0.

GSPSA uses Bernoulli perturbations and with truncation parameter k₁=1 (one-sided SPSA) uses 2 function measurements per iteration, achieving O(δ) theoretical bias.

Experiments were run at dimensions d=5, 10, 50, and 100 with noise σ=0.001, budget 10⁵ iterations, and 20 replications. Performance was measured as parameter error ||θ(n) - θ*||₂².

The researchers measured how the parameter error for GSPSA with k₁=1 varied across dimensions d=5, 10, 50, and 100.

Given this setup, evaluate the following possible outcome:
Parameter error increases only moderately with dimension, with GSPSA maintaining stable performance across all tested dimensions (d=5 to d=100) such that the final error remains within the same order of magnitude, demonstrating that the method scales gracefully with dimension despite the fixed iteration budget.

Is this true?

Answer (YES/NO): YES